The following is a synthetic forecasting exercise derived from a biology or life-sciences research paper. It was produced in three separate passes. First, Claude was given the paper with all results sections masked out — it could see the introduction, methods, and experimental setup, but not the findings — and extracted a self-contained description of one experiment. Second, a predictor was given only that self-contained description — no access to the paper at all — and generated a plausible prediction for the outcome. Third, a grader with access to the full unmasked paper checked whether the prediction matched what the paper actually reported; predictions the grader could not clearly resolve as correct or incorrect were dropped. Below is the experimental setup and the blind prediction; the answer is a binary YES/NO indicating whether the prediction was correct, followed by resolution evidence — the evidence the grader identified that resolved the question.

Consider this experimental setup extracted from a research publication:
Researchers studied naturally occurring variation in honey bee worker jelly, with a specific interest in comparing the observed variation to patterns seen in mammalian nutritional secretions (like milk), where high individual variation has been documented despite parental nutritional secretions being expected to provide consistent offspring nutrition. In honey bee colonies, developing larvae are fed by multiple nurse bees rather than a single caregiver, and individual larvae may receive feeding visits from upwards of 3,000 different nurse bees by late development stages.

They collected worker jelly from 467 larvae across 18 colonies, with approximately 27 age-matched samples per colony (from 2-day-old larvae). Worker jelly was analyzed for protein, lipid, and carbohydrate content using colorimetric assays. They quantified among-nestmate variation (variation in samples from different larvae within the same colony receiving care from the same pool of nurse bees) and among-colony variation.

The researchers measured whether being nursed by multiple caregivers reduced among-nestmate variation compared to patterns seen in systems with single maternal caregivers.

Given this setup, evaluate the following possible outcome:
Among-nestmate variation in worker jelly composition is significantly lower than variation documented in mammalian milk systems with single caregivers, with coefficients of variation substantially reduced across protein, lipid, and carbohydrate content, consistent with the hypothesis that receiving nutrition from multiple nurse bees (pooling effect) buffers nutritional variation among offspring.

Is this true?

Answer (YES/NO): NO